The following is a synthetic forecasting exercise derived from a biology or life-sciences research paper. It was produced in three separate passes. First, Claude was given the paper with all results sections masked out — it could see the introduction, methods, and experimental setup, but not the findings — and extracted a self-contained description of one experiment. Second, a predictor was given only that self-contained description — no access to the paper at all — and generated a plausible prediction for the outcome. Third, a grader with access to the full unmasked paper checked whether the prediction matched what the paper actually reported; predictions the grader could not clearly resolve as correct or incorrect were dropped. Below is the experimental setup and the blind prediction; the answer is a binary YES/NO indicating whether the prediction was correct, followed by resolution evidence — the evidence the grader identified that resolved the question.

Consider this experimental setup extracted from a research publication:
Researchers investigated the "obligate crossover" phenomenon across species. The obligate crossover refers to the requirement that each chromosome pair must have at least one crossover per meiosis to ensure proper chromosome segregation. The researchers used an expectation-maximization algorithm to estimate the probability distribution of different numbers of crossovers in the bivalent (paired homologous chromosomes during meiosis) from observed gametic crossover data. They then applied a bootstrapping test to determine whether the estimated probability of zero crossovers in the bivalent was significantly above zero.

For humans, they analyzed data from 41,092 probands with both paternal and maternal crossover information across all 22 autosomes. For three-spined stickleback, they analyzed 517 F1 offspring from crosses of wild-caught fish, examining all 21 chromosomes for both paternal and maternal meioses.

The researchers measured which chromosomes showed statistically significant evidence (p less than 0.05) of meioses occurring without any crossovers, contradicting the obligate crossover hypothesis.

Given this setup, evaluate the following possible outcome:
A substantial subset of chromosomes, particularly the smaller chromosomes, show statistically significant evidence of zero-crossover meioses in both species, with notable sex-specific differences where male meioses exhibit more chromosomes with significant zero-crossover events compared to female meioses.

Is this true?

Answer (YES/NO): NO